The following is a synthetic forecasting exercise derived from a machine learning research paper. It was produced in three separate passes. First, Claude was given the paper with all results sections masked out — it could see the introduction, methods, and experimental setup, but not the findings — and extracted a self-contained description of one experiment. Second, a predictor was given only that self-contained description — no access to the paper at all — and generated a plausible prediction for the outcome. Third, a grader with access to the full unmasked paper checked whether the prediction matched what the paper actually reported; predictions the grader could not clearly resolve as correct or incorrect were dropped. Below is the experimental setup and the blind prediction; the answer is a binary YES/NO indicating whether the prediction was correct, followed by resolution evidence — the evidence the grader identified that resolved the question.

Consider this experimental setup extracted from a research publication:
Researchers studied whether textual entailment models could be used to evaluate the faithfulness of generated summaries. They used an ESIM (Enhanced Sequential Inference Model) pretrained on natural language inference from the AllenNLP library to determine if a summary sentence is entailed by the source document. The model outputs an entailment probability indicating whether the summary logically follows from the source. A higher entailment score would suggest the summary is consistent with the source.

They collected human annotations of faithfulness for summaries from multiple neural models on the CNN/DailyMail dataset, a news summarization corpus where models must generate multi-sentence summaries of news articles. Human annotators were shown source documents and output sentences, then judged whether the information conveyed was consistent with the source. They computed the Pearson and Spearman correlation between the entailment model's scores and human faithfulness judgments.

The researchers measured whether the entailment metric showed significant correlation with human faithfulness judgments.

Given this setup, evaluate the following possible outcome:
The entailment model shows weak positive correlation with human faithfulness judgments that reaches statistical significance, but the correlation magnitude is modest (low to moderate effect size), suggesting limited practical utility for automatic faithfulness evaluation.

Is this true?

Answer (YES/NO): NO